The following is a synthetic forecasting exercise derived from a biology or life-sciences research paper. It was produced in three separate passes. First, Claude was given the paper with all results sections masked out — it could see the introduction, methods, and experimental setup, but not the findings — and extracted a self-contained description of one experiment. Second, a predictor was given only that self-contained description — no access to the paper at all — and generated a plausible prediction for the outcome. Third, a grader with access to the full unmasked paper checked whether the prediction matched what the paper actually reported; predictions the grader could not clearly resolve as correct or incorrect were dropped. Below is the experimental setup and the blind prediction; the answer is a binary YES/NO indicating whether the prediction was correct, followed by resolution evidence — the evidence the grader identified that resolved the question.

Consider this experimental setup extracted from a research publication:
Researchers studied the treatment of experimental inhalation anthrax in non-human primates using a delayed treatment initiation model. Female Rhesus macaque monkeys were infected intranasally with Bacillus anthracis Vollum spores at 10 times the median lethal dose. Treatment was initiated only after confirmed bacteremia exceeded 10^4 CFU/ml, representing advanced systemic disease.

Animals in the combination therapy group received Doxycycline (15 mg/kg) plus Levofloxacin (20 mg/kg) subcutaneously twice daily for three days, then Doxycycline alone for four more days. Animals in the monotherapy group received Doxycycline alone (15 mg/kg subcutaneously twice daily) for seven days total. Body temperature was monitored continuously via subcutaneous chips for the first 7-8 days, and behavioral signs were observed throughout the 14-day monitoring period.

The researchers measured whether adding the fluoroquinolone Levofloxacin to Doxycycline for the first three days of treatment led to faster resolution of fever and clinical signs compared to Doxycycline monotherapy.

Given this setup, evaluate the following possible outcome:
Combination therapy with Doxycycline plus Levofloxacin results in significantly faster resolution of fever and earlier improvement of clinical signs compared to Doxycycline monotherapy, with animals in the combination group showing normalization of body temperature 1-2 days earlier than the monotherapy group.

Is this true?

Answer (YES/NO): NO